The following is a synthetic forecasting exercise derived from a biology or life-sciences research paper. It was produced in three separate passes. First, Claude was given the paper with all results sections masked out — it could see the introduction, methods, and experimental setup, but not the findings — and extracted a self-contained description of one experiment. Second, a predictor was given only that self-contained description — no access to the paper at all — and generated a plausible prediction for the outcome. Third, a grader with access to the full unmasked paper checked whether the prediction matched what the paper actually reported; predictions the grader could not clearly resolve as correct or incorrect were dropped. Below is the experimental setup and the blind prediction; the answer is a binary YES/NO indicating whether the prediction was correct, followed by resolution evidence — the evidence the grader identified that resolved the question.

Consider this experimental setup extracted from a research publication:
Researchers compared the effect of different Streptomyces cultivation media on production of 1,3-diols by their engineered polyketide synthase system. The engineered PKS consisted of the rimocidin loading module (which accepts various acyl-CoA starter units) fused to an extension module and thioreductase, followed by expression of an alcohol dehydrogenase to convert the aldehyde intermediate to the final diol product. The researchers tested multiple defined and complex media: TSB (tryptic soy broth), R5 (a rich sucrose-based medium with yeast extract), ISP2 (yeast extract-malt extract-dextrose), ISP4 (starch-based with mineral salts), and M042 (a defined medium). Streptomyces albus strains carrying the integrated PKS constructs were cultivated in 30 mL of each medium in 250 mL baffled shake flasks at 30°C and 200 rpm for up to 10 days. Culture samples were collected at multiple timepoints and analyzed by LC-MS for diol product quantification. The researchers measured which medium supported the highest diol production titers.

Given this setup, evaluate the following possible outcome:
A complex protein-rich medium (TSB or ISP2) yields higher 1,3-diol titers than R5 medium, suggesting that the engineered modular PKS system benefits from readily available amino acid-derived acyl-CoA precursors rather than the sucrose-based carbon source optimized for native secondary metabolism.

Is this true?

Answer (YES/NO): NO